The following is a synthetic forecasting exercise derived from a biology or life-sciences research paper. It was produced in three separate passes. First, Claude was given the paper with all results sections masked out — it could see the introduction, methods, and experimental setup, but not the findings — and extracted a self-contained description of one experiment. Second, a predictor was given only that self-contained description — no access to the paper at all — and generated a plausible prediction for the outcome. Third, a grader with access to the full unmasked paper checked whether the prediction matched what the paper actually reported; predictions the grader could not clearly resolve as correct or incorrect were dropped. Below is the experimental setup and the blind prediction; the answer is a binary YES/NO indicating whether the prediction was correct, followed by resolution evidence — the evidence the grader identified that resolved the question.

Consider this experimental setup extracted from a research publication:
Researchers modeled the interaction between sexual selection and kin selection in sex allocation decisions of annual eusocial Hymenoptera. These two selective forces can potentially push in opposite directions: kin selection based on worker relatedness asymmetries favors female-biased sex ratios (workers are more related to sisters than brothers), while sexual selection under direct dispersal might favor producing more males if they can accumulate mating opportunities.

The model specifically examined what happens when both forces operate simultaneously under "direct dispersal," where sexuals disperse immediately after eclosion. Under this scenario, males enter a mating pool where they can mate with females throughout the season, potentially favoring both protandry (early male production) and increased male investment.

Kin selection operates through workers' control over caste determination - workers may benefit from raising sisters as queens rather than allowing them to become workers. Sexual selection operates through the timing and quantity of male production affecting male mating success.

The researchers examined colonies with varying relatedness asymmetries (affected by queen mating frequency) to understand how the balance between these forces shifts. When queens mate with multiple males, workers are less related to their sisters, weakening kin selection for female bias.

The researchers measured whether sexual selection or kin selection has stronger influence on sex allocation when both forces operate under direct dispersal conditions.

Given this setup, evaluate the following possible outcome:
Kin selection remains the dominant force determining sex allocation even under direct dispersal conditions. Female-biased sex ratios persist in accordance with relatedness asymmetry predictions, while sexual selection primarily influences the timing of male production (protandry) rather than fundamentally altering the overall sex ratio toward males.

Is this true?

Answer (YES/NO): NO